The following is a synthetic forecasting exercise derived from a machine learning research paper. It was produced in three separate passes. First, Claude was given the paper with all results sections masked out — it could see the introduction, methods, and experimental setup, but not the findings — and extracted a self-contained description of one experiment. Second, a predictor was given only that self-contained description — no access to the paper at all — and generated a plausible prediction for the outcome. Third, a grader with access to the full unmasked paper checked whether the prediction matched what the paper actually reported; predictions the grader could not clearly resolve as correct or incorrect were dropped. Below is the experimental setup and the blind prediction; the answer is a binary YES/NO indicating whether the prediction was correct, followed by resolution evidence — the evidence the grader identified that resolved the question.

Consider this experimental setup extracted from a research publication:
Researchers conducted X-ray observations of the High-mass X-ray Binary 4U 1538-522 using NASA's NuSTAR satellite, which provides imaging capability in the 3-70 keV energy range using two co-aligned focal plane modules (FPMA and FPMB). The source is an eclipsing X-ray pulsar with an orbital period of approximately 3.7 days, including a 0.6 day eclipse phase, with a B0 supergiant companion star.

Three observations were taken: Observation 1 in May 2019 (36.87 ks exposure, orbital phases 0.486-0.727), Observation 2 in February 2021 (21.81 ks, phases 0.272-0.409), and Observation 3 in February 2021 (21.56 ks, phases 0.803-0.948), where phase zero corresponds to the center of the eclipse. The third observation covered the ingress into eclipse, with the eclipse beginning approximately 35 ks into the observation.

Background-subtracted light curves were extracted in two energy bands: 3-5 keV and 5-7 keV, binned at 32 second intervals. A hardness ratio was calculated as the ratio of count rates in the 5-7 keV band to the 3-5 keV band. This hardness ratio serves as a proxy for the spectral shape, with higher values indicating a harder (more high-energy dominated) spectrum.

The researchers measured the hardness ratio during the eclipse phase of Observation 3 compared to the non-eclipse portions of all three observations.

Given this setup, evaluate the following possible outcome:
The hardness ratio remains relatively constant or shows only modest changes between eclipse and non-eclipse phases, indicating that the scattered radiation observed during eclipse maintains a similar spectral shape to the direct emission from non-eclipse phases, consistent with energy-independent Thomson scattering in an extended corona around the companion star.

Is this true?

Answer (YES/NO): NO